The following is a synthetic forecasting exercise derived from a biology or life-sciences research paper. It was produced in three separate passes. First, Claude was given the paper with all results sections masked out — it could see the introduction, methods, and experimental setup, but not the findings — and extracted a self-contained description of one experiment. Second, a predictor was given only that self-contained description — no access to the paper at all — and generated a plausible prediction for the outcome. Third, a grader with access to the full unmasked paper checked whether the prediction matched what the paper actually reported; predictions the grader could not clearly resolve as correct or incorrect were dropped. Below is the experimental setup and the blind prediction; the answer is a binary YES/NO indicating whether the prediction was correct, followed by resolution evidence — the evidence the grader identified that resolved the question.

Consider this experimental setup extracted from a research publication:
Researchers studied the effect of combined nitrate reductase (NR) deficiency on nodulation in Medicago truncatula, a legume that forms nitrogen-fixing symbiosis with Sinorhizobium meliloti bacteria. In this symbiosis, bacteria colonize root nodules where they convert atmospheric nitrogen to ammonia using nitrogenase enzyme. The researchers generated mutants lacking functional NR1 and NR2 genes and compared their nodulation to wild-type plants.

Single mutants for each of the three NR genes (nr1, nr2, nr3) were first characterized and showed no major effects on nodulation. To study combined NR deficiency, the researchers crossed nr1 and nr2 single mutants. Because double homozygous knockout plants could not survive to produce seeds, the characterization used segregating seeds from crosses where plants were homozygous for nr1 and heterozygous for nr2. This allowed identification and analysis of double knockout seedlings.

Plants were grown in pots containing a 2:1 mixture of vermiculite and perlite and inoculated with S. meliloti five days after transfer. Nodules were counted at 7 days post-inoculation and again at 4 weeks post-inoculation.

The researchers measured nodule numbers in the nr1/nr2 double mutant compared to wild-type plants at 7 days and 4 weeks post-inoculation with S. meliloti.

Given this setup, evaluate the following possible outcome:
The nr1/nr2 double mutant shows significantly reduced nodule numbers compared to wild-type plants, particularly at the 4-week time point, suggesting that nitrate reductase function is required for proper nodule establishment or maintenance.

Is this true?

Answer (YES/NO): YES